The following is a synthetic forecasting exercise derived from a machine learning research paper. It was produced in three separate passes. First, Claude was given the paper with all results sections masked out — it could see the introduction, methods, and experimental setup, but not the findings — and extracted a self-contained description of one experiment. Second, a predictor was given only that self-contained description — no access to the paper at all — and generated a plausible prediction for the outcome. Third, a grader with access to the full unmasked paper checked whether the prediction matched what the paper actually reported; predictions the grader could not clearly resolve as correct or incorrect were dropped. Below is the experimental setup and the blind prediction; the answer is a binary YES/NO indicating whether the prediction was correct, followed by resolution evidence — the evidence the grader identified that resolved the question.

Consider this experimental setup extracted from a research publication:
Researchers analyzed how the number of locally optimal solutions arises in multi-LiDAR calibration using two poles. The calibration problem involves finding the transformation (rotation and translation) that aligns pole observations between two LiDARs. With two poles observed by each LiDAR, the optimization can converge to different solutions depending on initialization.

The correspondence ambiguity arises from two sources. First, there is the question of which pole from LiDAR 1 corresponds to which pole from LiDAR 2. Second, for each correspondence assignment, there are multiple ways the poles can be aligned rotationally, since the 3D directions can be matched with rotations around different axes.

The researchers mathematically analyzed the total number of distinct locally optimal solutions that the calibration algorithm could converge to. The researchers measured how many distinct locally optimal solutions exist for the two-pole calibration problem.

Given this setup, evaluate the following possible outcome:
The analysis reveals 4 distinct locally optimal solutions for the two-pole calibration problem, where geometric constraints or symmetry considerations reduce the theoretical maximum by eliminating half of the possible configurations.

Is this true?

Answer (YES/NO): NO